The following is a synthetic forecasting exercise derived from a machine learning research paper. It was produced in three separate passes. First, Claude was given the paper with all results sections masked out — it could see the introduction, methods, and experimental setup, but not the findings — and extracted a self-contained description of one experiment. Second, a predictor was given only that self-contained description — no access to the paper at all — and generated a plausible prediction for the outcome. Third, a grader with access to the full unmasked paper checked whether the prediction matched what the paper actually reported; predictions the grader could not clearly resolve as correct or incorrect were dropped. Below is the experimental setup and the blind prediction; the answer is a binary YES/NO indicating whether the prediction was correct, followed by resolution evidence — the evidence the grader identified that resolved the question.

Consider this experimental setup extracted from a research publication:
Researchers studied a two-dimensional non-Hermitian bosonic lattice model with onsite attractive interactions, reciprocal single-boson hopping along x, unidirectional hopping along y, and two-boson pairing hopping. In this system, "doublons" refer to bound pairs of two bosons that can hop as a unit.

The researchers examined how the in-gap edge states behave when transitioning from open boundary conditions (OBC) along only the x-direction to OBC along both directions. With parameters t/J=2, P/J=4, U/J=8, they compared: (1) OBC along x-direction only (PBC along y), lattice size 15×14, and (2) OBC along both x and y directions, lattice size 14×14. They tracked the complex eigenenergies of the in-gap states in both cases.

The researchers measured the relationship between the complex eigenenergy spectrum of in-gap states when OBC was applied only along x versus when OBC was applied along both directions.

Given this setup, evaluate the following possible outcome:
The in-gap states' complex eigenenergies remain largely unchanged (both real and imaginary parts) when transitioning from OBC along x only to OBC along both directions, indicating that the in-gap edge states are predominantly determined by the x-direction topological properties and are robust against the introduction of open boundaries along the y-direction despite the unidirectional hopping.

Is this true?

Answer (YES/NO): NO